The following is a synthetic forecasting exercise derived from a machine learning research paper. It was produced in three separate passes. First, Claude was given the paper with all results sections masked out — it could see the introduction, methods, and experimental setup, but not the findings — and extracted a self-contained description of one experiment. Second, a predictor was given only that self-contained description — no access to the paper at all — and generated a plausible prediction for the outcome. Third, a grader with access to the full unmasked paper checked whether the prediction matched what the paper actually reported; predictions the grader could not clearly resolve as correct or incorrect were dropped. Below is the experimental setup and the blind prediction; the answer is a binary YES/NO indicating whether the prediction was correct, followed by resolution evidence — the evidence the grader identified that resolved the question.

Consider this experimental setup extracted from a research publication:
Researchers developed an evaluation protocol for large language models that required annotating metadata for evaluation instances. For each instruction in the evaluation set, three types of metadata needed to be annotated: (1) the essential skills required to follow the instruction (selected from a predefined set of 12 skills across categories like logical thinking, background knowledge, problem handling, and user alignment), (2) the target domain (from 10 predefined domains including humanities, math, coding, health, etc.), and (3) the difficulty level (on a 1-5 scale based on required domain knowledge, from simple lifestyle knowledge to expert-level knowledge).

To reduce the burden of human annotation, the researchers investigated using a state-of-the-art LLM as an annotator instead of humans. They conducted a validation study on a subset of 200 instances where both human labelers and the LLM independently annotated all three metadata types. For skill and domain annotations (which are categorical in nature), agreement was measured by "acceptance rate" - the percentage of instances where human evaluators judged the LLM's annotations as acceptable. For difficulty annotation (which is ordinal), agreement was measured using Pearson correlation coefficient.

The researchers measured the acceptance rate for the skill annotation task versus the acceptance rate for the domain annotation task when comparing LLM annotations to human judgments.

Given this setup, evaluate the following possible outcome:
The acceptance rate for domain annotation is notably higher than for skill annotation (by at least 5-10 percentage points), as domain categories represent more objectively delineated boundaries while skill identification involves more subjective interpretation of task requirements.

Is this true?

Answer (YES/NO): NO